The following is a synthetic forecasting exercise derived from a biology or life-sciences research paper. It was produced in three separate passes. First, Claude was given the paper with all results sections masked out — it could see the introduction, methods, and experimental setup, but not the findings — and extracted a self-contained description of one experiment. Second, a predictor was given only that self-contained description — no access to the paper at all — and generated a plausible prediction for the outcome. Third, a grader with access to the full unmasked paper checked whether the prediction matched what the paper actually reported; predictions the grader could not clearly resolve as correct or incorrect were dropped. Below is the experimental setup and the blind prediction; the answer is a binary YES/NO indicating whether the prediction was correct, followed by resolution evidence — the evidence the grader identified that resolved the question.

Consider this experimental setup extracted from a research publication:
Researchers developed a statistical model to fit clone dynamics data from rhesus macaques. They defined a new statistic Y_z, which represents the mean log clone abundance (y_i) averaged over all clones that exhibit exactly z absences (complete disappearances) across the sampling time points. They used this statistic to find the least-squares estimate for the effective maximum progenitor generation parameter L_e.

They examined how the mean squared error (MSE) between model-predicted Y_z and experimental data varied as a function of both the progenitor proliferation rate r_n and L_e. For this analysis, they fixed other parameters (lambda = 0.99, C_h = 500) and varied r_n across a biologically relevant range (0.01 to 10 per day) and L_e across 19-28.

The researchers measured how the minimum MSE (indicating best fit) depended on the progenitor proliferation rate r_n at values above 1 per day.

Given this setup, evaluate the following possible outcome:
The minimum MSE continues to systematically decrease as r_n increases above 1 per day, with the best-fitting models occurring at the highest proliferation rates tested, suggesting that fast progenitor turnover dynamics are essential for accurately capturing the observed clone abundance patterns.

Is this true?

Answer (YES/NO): NO